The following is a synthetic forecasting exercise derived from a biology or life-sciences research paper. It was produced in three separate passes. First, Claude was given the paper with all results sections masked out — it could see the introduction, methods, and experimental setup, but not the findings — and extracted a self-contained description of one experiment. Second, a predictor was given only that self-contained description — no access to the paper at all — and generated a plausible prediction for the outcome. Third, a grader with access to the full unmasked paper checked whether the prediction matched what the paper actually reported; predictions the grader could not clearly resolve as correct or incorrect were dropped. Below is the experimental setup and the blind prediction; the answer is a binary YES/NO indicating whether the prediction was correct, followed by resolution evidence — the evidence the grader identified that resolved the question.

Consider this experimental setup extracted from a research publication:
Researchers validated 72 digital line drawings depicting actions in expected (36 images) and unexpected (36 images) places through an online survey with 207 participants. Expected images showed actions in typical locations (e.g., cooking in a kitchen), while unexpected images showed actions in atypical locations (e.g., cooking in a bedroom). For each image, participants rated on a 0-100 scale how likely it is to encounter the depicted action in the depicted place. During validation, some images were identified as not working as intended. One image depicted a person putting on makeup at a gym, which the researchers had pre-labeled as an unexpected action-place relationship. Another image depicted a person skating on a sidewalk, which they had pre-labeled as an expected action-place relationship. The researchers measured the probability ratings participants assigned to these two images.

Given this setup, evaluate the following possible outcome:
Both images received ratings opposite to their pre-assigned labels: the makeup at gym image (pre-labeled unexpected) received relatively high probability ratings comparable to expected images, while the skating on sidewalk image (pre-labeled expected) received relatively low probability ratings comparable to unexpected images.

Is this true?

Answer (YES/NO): NO